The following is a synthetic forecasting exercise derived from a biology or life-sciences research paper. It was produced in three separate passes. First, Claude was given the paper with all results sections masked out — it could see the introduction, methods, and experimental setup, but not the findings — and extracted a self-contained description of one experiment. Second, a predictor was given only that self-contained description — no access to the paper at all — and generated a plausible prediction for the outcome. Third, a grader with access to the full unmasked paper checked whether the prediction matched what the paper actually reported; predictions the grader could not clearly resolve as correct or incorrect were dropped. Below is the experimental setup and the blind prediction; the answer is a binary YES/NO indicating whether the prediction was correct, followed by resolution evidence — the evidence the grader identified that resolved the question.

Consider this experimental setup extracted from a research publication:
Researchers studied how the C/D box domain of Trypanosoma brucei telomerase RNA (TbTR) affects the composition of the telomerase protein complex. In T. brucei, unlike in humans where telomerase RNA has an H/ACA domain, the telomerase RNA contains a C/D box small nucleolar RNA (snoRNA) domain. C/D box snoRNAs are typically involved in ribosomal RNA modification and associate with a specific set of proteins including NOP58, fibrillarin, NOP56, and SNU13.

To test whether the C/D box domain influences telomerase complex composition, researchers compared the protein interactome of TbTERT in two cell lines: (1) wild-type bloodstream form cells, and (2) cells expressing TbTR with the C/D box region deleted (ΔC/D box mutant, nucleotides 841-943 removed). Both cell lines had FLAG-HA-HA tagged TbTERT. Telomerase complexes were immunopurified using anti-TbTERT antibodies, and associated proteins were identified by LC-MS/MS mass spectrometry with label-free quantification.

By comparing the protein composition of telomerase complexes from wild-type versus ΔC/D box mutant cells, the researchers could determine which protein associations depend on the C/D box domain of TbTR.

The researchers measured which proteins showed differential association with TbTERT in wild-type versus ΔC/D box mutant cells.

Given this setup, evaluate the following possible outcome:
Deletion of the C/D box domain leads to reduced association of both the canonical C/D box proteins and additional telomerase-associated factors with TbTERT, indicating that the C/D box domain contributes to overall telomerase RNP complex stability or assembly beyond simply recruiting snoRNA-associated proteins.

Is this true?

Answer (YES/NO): NO